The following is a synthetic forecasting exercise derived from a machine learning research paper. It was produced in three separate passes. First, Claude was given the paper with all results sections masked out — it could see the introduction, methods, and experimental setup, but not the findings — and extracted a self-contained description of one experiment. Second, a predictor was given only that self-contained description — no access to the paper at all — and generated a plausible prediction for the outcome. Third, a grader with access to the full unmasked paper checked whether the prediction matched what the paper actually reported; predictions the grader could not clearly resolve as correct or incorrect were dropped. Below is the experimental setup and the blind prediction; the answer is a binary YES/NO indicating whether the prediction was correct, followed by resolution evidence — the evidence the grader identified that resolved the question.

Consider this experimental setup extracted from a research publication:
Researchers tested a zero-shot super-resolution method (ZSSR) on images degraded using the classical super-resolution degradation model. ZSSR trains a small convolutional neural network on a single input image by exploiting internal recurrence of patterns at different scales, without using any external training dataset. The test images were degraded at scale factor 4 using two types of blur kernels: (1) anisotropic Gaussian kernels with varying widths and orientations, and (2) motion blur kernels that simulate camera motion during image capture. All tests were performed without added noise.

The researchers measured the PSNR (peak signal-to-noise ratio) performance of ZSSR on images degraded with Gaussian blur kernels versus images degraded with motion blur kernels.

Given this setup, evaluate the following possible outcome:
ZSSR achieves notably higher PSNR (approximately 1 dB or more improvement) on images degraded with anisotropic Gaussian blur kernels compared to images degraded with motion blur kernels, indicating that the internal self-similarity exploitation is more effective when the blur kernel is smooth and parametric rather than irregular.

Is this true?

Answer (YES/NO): YES